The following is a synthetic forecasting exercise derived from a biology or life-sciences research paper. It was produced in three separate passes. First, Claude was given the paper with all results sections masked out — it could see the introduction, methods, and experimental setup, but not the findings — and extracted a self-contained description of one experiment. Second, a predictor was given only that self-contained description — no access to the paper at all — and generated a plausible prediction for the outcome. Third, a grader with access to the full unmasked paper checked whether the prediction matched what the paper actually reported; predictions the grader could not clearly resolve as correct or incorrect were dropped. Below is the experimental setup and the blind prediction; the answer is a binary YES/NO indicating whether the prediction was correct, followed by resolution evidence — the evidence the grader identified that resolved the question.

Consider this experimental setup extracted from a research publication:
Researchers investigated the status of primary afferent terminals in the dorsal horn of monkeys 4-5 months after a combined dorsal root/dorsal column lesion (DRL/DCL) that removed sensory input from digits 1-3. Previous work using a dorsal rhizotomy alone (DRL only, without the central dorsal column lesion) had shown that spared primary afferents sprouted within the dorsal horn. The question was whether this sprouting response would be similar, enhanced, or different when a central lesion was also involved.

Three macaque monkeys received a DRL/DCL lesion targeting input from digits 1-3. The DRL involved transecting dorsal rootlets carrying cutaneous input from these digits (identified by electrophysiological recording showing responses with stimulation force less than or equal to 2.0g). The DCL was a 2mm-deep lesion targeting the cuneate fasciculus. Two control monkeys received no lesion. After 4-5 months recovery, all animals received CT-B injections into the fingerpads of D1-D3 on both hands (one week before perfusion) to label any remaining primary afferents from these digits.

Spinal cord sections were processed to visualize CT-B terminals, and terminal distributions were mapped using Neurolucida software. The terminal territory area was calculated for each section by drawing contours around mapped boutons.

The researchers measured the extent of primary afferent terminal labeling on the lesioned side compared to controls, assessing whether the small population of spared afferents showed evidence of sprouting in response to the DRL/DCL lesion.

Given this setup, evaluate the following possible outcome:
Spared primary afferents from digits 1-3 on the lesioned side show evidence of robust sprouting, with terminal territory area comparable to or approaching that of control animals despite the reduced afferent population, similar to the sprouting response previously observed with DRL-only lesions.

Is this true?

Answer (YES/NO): NO